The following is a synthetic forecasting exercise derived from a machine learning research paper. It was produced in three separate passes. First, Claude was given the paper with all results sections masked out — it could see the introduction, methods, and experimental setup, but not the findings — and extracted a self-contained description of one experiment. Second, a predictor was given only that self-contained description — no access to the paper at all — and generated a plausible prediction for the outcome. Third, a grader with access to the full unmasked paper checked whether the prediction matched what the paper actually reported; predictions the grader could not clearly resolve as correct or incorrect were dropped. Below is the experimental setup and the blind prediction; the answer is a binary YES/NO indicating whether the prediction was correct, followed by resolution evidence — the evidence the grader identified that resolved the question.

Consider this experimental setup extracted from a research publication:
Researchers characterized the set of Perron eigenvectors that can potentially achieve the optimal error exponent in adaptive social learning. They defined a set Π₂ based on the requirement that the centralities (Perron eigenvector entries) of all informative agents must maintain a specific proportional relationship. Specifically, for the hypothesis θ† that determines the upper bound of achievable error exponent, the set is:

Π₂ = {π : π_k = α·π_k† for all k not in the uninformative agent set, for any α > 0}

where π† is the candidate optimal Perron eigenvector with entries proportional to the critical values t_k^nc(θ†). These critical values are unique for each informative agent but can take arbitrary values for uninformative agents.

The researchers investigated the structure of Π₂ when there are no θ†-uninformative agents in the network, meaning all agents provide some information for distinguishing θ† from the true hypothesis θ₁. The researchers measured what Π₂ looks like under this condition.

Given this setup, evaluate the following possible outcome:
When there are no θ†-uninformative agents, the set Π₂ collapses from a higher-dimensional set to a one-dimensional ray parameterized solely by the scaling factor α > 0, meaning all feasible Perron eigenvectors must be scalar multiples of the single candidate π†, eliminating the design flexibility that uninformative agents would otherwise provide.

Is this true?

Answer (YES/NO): NO